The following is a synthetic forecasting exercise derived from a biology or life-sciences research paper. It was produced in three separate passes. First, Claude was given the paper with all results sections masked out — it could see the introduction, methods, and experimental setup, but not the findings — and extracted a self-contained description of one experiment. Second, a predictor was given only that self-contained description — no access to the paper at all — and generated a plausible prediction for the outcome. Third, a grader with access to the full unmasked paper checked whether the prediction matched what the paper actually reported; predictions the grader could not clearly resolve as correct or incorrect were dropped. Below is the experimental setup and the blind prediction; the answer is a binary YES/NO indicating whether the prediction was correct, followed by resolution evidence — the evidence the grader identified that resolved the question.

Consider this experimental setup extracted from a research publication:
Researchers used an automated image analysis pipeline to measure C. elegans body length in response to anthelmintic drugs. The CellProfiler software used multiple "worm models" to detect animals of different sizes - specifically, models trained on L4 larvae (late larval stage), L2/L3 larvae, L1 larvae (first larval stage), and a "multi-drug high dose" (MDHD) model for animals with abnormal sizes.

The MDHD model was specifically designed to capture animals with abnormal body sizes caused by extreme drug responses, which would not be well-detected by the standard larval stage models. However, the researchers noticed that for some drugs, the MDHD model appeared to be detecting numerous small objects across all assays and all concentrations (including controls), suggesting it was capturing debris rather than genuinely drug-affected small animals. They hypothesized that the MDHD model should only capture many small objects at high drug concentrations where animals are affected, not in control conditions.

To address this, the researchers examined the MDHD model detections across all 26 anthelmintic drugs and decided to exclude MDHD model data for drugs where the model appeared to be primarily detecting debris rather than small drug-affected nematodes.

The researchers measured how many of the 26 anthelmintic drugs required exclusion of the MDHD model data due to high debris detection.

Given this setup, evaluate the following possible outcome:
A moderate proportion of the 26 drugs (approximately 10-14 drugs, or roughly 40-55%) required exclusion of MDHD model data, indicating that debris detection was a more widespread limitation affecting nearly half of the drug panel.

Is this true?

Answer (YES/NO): YES